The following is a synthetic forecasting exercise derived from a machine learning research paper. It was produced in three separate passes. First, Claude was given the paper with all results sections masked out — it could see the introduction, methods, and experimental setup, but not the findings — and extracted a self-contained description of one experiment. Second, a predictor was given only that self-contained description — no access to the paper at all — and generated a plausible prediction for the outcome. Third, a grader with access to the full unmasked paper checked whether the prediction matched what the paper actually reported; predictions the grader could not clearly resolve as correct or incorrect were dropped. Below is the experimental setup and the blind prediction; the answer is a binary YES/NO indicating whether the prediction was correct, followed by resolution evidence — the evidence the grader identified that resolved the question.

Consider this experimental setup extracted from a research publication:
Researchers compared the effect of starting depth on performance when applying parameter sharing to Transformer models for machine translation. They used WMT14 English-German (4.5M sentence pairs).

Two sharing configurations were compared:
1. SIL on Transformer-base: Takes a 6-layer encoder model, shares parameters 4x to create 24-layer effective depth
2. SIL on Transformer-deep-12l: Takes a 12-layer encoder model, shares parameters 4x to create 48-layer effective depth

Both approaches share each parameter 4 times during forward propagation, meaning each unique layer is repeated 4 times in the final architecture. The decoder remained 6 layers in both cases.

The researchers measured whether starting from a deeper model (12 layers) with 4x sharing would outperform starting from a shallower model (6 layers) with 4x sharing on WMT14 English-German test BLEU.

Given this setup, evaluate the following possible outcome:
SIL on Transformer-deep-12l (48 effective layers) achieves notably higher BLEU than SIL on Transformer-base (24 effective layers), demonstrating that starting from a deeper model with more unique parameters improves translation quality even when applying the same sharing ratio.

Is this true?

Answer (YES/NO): YES